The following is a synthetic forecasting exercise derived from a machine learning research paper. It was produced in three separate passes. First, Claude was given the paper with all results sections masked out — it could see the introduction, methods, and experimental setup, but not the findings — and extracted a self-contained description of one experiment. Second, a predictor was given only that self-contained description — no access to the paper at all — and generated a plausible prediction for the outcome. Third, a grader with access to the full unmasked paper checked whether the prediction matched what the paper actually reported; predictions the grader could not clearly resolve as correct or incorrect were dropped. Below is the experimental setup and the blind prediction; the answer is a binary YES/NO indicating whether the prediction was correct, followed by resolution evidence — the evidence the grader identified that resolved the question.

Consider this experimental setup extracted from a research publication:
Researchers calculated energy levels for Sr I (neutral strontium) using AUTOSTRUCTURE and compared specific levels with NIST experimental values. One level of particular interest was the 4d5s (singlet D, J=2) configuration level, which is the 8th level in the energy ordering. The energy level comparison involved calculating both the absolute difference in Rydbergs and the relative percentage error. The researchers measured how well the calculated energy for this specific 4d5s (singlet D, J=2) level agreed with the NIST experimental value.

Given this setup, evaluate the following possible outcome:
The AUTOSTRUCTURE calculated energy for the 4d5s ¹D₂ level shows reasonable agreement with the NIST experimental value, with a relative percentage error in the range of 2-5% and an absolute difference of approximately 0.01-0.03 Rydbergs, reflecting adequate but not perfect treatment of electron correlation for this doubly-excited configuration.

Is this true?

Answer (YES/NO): NO